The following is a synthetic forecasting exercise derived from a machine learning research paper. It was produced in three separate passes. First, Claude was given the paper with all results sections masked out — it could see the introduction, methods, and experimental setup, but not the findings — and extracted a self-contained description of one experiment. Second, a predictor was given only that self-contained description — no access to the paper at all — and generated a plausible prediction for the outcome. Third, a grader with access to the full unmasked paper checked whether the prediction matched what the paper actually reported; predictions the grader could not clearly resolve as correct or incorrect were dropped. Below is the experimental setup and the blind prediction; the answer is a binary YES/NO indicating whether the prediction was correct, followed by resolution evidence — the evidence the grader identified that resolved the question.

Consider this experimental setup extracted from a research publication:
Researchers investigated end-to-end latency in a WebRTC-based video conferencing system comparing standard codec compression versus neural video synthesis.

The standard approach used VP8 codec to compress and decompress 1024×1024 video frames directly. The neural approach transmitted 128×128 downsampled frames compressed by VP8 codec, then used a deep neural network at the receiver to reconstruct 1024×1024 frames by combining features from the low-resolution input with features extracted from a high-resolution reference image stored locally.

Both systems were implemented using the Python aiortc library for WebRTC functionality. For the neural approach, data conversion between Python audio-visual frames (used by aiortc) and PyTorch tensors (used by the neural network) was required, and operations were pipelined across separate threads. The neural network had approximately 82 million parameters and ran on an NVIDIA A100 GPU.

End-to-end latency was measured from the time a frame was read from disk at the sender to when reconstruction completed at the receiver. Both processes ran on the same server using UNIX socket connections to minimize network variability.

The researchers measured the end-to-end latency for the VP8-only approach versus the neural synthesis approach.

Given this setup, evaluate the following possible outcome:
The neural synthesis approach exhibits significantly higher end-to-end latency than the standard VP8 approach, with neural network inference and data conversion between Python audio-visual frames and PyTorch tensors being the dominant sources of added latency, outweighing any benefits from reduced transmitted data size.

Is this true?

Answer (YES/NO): YES